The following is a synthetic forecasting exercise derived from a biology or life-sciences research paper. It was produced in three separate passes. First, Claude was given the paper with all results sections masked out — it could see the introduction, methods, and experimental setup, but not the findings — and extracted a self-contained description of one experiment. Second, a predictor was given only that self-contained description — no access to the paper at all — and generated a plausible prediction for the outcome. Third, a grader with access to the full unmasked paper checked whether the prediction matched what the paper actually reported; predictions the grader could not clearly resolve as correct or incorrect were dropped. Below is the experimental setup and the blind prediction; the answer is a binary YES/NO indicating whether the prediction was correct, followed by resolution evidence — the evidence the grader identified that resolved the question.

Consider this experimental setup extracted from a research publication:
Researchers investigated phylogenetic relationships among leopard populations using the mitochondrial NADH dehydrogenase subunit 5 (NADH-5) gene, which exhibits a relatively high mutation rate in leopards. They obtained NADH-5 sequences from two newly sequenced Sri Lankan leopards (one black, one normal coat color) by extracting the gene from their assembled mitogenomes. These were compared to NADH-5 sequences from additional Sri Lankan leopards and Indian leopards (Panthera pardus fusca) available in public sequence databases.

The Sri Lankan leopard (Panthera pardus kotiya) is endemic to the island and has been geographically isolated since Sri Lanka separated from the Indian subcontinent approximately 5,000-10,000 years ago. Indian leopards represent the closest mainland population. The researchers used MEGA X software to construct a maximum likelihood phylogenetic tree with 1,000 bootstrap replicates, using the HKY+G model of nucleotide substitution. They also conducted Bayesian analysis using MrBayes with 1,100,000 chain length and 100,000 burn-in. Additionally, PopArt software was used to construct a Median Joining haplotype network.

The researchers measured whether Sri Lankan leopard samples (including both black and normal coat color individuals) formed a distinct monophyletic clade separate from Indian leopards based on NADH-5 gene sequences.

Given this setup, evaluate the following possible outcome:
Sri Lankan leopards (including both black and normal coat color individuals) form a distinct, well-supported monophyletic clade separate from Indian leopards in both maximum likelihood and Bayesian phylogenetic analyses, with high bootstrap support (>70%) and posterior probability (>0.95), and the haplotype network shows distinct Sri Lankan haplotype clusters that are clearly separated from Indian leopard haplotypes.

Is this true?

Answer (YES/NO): NO